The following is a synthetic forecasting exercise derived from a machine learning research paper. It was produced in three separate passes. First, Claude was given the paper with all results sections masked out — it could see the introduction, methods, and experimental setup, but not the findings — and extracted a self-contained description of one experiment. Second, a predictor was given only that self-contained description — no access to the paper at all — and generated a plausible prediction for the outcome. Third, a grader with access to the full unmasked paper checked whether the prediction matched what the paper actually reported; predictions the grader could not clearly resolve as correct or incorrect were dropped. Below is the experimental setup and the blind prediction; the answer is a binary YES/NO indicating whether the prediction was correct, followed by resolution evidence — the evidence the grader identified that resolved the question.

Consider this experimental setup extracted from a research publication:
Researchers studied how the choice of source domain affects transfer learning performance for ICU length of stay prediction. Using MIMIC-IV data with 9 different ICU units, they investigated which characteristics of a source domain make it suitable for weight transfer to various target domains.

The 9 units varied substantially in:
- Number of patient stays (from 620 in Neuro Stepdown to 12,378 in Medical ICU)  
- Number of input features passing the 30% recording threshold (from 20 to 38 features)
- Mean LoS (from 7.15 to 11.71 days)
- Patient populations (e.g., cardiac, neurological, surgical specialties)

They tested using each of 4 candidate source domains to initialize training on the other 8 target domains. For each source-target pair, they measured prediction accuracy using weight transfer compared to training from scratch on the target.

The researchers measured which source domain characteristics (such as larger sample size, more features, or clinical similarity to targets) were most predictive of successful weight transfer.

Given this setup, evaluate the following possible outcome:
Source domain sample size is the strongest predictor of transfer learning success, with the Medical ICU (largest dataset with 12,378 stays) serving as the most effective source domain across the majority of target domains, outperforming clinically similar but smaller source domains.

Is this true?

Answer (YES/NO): NO